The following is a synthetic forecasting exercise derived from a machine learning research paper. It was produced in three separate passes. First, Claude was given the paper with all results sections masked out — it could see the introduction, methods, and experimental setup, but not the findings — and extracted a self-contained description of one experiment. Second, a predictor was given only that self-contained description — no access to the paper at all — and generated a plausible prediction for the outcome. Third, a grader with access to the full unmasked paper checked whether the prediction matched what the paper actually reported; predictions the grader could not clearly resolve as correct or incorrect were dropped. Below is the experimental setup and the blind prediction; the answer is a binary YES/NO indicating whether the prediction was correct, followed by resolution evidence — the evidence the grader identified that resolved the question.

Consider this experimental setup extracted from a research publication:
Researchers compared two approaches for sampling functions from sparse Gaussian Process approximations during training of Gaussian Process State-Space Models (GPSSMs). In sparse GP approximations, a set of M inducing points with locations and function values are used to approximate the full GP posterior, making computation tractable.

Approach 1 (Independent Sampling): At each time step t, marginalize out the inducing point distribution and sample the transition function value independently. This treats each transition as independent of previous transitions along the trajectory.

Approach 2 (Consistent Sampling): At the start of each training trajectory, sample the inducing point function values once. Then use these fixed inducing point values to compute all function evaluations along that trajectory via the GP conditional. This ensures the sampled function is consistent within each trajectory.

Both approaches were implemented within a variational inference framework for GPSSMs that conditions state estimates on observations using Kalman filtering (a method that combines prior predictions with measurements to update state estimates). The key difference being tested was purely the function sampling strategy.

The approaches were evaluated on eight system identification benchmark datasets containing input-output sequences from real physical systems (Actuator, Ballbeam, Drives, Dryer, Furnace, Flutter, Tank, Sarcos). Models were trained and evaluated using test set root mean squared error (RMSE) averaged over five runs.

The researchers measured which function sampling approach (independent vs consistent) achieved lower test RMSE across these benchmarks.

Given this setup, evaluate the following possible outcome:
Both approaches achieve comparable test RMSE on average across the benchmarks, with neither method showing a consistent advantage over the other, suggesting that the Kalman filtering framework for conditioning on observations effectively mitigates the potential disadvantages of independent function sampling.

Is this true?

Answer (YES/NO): NO